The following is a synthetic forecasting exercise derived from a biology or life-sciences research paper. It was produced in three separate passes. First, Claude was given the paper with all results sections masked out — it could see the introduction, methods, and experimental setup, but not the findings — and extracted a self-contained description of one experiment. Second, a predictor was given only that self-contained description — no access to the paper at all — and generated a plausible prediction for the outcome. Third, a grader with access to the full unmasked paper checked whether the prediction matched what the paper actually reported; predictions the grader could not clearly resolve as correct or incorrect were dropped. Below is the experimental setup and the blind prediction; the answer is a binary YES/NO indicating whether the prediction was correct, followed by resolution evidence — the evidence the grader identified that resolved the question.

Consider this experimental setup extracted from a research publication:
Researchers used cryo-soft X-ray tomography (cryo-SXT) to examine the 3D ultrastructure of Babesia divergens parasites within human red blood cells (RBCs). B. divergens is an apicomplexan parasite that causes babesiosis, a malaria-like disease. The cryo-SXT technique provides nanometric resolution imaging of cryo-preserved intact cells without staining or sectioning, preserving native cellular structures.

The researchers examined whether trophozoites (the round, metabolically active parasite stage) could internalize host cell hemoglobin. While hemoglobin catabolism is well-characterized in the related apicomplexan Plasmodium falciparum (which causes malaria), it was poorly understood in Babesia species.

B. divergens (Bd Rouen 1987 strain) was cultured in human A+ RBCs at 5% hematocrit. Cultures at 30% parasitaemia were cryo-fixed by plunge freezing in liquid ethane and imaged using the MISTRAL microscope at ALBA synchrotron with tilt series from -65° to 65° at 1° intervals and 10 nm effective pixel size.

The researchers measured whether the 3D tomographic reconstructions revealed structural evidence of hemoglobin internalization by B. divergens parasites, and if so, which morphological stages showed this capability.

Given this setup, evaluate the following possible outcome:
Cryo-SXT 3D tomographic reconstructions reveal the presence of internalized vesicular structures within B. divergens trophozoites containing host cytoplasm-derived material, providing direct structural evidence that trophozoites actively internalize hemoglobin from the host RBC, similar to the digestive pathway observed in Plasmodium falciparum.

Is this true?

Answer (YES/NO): YES